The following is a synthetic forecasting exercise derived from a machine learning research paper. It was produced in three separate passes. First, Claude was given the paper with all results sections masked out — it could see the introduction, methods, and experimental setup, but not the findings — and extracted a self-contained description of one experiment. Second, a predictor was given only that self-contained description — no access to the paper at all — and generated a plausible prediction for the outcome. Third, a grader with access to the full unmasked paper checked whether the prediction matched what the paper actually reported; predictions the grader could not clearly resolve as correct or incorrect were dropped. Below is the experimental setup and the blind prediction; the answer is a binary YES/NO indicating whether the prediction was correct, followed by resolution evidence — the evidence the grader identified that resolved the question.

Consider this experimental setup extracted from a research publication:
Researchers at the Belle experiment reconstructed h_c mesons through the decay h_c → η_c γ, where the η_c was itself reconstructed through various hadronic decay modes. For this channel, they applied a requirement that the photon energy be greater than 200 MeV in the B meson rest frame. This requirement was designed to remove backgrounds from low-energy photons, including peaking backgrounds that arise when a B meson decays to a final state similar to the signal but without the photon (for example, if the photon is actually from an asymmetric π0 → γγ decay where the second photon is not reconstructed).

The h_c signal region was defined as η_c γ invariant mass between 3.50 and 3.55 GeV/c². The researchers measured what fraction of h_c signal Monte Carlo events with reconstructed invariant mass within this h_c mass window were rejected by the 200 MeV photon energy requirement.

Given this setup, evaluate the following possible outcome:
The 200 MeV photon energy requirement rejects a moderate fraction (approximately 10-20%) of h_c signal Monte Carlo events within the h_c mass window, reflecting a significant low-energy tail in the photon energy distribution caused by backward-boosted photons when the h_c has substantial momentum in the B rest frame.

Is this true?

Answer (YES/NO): NO